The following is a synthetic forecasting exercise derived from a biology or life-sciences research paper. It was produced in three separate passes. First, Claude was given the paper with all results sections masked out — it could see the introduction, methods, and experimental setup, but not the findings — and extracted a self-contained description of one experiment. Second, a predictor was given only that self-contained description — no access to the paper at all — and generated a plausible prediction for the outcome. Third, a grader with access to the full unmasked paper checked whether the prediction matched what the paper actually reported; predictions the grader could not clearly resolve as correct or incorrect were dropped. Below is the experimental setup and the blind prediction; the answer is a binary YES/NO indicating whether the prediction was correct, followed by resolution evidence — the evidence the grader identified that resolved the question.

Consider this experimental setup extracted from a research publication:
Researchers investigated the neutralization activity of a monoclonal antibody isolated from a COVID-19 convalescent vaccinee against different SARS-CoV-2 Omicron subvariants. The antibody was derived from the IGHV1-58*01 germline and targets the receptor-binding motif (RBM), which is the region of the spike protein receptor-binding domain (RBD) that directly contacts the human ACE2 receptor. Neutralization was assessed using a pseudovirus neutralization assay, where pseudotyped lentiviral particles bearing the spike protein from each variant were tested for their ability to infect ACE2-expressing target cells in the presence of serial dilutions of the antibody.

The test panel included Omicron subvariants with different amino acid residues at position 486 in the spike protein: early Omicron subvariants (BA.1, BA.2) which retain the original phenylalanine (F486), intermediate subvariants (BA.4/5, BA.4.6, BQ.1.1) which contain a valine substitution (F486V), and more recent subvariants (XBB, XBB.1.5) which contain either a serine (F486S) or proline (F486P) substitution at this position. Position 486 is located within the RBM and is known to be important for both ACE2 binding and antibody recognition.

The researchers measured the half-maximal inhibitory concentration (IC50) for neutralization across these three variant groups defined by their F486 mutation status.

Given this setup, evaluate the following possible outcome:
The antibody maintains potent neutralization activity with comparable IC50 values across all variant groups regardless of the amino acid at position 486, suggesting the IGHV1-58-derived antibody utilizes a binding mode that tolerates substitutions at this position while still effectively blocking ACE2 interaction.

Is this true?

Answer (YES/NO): NO